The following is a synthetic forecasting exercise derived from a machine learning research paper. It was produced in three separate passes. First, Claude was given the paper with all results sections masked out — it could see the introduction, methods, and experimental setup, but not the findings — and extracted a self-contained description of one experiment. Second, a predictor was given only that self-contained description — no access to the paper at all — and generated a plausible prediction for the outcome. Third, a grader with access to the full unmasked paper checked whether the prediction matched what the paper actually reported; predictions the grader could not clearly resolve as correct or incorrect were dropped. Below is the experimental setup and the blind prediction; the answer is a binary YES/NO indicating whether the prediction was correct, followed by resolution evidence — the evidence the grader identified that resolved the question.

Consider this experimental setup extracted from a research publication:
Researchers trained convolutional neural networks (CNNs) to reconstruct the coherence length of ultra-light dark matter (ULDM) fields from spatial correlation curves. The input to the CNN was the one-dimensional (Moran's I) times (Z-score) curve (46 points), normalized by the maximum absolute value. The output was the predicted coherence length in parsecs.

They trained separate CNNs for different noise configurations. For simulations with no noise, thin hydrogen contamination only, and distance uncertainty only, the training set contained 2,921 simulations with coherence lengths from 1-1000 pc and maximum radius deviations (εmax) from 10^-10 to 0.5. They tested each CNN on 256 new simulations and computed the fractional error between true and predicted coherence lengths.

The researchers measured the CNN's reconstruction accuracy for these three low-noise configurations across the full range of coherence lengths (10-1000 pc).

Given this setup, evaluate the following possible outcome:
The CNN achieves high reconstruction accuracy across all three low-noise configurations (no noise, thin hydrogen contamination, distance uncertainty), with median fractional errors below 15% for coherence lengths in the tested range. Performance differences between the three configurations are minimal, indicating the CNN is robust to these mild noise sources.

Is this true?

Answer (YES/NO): YES